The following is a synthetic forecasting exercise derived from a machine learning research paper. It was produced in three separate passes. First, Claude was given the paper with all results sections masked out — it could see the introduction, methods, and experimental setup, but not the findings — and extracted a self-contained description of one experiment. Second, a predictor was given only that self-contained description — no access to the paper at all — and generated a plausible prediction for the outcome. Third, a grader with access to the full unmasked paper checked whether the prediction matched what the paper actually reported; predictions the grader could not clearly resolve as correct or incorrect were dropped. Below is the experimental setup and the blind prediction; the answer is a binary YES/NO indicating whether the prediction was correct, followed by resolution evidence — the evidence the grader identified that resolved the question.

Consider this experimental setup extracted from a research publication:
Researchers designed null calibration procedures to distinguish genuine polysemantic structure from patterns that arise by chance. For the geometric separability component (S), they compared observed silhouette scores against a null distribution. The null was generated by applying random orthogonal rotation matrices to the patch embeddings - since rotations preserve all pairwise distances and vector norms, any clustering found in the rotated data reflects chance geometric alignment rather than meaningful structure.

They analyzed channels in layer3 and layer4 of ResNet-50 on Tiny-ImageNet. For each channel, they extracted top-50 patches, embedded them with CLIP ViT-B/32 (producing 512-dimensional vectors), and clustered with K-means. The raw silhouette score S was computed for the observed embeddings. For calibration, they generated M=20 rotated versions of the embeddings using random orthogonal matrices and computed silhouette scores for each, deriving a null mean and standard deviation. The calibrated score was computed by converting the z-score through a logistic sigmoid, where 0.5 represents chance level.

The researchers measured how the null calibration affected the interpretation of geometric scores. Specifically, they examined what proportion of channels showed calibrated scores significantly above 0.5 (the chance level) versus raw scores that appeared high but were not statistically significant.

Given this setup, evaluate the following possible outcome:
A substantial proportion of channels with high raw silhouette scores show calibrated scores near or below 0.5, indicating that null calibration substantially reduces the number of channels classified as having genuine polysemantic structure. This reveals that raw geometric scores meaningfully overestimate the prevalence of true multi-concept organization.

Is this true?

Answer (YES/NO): NO